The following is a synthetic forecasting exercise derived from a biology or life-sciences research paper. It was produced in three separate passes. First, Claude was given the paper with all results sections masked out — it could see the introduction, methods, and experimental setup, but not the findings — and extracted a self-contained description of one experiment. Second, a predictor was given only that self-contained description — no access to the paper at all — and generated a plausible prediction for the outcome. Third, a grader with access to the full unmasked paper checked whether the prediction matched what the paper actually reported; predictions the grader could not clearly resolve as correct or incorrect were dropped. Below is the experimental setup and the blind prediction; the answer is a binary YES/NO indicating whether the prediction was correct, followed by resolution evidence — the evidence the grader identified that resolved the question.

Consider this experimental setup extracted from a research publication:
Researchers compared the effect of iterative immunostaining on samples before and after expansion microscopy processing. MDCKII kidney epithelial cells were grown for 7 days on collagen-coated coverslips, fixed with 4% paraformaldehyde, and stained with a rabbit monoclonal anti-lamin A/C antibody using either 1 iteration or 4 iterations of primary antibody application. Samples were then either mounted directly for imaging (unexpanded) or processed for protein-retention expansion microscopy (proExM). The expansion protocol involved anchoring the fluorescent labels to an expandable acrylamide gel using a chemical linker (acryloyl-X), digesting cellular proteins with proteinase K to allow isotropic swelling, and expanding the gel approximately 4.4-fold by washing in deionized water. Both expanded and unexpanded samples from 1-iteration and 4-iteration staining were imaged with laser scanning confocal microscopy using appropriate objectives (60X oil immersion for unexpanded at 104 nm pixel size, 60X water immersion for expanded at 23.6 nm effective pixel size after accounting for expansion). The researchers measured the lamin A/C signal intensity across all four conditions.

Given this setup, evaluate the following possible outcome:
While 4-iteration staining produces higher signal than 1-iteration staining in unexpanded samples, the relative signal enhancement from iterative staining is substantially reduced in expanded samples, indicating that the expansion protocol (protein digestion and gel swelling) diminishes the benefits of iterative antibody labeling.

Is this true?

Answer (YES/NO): NO